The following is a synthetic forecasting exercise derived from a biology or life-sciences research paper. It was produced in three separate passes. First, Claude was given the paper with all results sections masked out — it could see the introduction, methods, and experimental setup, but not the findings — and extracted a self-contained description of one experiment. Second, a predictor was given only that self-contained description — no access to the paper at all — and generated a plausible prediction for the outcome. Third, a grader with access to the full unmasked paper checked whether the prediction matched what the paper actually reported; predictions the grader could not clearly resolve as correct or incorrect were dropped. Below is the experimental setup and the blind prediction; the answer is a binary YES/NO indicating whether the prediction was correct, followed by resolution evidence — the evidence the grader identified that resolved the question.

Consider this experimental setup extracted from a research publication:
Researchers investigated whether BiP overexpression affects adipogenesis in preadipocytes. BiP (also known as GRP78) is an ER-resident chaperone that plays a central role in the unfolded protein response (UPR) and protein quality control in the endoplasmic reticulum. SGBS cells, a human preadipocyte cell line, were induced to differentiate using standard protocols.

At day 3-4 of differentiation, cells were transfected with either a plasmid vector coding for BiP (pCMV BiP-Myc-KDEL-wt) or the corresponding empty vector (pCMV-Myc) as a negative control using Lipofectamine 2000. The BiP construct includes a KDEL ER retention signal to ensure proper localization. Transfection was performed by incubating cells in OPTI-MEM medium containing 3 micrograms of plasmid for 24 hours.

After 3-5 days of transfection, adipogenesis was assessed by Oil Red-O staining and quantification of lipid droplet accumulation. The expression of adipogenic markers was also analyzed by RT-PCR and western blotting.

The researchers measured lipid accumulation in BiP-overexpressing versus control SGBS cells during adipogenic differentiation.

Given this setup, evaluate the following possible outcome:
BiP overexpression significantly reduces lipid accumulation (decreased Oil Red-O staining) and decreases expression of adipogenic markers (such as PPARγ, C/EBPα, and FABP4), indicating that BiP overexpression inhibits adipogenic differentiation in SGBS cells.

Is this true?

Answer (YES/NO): YES